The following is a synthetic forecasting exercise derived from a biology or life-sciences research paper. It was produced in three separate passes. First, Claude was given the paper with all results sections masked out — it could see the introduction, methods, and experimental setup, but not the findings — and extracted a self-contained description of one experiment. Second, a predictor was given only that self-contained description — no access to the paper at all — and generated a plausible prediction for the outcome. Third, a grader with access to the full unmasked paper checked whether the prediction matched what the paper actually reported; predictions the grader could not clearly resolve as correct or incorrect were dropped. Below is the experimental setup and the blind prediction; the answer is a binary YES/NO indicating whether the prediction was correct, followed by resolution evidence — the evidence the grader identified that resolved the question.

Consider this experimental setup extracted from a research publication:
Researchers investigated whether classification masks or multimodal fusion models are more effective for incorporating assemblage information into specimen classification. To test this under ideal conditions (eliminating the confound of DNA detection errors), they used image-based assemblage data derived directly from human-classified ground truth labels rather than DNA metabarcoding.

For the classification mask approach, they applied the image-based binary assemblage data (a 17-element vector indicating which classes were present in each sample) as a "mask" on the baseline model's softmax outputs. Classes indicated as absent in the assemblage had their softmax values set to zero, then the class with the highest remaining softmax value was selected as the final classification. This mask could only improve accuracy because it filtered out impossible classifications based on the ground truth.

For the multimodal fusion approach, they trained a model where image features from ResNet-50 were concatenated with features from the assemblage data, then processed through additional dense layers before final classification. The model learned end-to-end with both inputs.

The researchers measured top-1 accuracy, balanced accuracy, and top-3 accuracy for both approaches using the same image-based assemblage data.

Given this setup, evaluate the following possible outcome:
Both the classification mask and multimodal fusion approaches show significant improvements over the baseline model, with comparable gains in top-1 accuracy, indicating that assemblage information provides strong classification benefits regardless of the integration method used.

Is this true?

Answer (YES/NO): NO